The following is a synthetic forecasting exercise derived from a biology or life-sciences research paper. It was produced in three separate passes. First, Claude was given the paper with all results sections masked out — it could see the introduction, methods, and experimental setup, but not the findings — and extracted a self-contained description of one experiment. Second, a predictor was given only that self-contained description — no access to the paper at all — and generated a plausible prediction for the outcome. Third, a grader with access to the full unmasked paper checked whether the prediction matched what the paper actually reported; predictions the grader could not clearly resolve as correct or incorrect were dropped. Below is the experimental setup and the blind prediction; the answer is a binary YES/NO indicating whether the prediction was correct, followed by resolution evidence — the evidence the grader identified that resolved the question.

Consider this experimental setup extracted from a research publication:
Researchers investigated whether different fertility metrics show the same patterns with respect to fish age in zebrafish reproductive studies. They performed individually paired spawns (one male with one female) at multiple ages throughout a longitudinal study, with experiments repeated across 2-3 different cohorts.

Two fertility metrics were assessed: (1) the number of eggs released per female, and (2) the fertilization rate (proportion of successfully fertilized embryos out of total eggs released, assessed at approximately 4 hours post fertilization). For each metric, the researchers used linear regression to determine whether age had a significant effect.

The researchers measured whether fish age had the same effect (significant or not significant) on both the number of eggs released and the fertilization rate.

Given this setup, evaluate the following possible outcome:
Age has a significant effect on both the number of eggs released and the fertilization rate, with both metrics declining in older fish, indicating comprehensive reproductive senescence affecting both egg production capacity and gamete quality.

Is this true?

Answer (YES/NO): NO